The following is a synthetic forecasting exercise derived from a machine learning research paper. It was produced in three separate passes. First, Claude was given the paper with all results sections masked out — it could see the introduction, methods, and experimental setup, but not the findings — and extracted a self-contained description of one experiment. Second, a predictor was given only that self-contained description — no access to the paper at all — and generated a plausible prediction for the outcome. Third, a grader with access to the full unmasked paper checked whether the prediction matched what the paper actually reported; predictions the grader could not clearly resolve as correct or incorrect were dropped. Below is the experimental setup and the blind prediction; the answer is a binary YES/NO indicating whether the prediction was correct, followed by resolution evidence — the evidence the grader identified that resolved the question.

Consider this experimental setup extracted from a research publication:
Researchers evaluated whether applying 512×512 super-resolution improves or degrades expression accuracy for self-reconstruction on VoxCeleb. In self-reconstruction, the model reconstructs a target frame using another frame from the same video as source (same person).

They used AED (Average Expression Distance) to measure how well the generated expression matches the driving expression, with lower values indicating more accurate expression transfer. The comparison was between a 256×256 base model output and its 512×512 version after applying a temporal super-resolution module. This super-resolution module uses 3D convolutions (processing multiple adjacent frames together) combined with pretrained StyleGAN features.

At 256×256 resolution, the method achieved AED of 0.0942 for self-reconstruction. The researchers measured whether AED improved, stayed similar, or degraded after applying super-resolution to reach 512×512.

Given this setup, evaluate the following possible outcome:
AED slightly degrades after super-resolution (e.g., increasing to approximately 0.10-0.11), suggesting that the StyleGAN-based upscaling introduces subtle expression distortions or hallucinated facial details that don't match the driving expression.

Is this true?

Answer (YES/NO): NO